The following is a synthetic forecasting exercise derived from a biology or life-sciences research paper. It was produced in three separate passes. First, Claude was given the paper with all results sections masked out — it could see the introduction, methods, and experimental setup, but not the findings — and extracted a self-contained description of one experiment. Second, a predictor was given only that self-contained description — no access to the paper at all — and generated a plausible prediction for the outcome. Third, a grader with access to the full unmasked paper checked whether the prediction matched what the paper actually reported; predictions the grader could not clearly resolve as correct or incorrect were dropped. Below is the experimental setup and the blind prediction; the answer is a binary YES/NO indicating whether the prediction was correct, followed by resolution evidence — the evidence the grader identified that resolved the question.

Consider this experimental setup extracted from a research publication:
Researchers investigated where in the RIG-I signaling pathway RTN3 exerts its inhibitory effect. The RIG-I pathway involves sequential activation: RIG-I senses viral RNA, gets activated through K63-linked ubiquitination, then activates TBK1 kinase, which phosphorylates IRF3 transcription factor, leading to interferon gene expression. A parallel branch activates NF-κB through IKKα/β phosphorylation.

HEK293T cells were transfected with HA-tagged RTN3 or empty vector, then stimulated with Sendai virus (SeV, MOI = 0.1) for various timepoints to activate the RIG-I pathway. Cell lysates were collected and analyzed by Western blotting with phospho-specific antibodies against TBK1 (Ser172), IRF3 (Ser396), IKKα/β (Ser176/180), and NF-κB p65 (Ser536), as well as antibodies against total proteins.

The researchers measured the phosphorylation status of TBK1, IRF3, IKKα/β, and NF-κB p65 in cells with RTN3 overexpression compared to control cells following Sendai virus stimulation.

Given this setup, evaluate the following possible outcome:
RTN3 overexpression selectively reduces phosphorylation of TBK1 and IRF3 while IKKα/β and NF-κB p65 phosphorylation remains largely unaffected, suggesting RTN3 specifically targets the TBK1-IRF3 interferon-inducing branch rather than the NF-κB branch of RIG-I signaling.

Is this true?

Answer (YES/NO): NO